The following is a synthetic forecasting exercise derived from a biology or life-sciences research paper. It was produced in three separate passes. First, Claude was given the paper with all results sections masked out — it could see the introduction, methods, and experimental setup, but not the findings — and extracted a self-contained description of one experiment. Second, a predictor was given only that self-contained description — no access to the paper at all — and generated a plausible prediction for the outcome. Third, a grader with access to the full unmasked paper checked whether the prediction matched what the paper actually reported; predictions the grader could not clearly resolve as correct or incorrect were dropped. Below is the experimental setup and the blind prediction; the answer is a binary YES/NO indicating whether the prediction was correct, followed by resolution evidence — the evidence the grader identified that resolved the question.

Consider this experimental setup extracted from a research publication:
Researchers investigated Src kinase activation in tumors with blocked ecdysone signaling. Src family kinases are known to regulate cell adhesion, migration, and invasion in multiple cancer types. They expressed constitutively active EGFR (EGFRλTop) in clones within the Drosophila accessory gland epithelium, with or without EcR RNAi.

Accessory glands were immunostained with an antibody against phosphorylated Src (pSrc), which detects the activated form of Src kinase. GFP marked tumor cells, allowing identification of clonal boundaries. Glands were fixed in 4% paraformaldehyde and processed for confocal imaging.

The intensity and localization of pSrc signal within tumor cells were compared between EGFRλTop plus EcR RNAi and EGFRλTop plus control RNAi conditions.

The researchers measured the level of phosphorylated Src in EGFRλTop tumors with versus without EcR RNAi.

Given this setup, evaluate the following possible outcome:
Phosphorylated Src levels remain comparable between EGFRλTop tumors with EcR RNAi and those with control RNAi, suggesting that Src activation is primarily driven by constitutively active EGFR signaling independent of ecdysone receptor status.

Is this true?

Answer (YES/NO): NO